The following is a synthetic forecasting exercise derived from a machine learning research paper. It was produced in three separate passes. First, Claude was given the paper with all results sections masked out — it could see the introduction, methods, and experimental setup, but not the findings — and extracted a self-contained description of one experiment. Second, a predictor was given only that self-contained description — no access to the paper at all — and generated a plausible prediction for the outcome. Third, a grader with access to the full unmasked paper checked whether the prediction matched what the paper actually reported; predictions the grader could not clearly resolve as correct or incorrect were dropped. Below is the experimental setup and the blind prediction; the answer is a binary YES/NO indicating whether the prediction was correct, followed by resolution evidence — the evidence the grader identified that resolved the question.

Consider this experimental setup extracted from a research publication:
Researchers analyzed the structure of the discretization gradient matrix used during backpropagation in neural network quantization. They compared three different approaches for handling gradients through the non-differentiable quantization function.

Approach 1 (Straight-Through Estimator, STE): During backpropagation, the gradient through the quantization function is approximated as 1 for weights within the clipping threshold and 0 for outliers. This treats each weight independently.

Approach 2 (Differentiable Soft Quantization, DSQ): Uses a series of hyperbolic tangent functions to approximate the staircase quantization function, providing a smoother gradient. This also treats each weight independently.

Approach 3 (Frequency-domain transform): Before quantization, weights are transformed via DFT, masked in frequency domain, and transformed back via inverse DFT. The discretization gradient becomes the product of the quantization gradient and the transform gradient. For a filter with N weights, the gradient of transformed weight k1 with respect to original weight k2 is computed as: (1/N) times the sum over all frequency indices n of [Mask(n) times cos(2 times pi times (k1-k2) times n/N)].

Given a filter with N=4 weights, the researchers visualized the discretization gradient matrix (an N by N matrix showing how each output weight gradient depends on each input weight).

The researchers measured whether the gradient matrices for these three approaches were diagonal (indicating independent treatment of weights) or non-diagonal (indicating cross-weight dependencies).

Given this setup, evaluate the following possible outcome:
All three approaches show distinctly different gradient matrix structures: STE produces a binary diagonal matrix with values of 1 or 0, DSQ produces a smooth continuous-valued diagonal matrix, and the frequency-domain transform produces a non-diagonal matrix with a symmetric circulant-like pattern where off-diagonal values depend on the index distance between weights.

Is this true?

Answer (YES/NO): YES